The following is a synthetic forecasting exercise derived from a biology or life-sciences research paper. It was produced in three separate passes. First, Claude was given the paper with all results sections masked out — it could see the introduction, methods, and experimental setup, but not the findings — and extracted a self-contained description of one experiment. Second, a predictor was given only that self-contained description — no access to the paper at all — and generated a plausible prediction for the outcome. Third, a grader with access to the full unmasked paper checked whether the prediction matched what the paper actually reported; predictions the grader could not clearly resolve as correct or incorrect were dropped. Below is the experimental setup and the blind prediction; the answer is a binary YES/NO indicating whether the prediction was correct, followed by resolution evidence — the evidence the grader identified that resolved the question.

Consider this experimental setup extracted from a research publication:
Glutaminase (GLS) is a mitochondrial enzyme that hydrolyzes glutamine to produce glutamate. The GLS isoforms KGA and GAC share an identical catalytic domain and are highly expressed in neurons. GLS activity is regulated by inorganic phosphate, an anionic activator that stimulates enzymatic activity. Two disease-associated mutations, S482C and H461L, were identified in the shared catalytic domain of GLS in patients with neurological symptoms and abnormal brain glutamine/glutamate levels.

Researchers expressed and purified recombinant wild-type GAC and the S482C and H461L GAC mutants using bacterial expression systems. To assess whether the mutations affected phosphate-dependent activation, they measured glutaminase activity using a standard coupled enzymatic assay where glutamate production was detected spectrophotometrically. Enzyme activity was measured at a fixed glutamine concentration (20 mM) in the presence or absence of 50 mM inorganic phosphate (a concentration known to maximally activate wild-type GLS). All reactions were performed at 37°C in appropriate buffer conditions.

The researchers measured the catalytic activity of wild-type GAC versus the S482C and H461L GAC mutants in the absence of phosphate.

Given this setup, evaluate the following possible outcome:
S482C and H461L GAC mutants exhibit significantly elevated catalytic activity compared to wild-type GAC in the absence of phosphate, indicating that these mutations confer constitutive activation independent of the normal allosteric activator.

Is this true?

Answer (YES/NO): YES